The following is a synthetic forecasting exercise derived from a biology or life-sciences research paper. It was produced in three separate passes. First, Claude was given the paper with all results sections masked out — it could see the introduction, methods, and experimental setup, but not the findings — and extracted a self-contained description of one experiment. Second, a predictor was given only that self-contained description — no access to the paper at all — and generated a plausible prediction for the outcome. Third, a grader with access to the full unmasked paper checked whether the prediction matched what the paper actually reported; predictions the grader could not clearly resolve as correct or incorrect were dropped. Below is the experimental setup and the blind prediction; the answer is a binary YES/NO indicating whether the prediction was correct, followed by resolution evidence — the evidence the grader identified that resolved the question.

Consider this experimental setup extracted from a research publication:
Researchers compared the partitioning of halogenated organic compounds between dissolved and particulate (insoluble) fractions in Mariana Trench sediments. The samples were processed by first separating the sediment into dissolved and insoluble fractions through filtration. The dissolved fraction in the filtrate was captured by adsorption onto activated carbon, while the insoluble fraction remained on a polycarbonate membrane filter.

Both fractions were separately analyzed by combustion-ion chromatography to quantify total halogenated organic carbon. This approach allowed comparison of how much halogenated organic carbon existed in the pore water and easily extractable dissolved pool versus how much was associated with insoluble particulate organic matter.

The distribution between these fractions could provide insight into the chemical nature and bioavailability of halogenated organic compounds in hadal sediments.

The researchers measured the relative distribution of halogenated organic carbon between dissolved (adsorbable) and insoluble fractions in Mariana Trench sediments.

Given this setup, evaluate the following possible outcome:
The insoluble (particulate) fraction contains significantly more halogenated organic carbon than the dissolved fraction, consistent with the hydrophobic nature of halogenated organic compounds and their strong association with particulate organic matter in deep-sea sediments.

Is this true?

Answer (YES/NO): YES